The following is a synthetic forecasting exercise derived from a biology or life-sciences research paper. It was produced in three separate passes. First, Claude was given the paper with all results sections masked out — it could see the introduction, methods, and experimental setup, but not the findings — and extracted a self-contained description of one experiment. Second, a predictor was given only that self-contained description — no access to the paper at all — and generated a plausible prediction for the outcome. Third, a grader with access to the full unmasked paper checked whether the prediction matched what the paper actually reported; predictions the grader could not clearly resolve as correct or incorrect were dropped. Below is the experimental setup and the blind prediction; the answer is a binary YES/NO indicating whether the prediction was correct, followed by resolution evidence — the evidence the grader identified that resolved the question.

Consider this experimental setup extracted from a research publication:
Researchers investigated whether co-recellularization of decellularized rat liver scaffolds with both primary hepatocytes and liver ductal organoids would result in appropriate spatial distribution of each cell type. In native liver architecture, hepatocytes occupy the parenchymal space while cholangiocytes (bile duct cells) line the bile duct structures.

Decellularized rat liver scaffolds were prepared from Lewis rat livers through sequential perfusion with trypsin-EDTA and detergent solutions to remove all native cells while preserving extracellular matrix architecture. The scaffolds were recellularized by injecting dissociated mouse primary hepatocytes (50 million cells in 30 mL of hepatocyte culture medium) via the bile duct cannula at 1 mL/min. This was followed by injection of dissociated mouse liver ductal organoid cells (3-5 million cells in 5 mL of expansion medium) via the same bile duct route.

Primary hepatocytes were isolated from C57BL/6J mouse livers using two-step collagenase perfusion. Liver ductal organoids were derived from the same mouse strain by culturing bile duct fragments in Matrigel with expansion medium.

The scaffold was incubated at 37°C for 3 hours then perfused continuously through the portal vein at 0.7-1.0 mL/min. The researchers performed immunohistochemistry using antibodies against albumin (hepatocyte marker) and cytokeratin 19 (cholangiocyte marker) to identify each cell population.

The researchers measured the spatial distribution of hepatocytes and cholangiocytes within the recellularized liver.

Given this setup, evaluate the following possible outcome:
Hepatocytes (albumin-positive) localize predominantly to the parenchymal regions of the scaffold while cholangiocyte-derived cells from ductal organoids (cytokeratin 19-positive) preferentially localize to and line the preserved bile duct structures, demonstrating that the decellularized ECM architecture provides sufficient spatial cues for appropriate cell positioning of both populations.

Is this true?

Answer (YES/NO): YES